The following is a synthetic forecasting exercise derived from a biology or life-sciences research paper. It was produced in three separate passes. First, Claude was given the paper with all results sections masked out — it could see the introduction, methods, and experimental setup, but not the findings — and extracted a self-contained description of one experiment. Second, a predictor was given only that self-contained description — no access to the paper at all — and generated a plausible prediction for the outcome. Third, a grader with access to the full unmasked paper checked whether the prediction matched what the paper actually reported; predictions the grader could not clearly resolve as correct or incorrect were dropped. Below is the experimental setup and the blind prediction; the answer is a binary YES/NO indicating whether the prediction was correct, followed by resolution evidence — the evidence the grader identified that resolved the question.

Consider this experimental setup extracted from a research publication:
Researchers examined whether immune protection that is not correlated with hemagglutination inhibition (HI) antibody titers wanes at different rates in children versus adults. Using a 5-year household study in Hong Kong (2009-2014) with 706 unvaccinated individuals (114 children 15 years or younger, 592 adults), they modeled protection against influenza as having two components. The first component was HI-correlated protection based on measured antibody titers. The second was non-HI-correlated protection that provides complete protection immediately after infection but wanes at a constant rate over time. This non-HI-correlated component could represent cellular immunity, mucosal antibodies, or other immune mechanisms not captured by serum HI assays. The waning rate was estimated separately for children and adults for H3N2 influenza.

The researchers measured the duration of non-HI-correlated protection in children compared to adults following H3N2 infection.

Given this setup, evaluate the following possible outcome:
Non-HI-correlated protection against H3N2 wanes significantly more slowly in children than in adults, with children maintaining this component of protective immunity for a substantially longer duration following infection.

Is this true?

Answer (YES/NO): NO